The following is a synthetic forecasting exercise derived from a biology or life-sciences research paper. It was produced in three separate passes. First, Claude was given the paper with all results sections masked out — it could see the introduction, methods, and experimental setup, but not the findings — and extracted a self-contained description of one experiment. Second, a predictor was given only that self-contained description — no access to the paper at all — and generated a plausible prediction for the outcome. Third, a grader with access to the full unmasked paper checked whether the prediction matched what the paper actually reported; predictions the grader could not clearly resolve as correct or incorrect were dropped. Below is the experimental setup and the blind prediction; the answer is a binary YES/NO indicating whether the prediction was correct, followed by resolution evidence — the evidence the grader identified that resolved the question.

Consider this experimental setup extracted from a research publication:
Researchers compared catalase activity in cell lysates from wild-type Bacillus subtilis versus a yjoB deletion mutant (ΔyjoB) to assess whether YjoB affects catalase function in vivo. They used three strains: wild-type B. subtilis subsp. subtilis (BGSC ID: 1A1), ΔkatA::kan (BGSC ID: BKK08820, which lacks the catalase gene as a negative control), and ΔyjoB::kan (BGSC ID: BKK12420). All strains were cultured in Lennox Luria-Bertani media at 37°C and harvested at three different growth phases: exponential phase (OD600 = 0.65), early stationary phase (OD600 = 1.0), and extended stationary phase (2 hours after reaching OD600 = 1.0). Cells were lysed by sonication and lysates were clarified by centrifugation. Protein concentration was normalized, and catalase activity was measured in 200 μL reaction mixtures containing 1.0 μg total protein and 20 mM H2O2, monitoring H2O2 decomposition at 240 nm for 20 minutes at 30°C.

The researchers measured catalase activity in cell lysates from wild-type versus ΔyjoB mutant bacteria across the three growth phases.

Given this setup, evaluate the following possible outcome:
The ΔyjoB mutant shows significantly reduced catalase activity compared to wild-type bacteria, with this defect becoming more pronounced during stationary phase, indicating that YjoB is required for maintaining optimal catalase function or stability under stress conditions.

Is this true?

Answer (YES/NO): NO